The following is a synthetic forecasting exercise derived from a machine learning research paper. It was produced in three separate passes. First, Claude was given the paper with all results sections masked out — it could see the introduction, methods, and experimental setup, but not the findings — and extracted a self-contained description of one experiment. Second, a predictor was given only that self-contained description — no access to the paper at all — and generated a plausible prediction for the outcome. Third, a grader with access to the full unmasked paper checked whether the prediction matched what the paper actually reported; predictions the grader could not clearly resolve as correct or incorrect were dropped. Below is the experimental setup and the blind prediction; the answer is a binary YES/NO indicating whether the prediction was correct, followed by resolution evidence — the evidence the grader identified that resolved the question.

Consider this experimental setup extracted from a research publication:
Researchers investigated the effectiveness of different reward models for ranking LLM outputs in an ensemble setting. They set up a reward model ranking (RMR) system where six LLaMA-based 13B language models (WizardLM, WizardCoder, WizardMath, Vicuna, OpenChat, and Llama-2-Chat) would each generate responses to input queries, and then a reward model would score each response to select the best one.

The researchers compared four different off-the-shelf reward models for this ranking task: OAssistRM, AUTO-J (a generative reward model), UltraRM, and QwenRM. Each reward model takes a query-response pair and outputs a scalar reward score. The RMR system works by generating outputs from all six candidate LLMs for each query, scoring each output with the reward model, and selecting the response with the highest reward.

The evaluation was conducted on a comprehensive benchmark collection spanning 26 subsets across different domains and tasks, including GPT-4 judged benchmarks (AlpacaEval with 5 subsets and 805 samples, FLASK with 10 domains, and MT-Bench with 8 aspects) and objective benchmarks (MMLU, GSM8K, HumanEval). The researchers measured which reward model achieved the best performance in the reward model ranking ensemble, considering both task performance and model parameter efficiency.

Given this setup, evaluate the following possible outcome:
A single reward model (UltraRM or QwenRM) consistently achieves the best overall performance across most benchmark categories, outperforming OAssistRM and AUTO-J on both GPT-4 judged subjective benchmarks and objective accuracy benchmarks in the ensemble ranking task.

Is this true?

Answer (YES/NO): NO